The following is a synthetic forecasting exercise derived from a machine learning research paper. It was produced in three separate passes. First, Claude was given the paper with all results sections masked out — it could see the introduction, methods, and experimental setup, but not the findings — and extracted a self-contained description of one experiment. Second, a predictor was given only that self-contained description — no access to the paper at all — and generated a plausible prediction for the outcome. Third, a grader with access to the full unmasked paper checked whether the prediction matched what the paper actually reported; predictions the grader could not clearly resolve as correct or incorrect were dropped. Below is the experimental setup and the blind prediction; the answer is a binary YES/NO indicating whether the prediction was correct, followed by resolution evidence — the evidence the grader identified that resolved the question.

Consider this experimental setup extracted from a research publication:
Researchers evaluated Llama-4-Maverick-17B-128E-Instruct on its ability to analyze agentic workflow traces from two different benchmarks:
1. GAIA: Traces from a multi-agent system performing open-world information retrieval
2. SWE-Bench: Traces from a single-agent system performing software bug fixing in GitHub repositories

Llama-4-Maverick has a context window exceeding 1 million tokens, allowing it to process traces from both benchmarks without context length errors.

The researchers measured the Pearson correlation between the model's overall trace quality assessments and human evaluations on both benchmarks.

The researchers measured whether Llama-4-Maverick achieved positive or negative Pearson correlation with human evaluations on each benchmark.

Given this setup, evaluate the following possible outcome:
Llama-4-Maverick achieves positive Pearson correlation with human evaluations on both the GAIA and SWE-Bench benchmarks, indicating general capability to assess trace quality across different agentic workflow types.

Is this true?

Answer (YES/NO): NO